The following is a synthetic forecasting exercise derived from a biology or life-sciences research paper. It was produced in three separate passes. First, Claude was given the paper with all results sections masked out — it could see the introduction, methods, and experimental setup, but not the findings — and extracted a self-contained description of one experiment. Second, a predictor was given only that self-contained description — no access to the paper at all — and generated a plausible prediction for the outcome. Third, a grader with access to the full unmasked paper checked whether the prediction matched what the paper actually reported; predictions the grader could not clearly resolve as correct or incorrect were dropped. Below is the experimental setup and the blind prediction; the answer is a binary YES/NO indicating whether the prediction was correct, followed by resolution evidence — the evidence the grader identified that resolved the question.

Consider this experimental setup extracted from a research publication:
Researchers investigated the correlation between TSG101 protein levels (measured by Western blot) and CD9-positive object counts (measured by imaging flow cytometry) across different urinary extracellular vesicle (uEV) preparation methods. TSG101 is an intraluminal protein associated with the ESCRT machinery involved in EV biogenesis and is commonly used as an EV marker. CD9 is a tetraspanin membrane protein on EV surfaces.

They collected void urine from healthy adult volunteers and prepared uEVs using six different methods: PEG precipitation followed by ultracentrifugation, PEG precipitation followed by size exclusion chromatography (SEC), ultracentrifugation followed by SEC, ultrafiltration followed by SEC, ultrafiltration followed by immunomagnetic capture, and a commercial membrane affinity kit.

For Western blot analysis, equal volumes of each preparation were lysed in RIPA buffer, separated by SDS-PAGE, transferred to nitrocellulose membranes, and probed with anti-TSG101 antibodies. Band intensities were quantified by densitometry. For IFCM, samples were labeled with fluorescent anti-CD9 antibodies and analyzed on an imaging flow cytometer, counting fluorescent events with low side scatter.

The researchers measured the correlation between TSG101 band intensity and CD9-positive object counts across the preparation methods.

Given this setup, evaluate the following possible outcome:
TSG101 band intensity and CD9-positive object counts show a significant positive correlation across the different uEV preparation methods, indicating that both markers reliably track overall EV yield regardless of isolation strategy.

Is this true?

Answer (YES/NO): YES